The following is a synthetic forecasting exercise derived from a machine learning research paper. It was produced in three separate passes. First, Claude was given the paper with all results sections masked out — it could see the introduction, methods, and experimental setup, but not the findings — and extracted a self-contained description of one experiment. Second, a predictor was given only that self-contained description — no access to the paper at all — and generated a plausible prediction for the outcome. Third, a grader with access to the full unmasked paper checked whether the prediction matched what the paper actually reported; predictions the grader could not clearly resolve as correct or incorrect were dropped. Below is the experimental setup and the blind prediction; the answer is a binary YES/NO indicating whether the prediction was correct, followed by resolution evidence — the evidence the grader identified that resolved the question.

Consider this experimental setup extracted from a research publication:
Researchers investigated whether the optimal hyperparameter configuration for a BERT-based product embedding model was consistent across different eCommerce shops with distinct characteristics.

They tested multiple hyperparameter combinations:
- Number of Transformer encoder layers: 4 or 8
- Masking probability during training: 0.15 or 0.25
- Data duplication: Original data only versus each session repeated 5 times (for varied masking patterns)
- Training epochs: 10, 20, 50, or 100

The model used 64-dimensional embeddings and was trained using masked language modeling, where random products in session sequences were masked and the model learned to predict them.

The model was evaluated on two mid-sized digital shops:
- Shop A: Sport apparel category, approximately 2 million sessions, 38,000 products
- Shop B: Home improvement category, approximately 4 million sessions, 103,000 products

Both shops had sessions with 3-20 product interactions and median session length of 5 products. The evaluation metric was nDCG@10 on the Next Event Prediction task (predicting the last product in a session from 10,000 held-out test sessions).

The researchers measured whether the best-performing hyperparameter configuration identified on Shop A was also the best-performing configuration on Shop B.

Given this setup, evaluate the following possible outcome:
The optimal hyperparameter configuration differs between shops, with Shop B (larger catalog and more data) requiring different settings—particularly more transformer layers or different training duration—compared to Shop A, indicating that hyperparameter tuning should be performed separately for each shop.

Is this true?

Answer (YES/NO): NO